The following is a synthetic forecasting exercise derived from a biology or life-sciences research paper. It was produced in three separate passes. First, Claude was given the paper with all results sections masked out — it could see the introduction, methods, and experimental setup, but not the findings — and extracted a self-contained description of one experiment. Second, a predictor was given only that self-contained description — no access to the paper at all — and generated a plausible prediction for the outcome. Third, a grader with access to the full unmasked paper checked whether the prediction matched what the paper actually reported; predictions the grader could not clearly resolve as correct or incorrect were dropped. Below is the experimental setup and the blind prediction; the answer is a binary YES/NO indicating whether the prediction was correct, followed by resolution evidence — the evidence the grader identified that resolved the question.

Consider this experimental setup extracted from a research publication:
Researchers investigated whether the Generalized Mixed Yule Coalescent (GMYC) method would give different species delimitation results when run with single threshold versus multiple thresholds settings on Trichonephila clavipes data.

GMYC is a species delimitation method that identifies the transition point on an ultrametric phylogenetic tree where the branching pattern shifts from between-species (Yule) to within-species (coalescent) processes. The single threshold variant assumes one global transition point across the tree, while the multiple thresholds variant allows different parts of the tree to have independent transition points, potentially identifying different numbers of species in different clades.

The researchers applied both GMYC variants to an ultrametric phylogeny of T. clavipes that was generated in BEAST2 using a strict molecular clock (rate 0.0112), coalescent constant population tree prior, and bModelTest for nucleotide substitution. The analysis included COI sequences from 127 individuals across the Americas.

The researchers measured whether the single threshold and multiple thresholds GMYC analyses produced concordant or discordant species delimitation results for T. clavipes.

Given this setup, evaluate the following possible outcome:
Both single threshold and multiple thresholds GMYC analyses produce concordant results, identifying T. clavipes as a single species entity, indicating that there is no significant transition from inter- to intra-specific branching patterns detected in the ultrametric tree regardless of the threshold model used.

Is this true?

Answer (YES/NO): NO